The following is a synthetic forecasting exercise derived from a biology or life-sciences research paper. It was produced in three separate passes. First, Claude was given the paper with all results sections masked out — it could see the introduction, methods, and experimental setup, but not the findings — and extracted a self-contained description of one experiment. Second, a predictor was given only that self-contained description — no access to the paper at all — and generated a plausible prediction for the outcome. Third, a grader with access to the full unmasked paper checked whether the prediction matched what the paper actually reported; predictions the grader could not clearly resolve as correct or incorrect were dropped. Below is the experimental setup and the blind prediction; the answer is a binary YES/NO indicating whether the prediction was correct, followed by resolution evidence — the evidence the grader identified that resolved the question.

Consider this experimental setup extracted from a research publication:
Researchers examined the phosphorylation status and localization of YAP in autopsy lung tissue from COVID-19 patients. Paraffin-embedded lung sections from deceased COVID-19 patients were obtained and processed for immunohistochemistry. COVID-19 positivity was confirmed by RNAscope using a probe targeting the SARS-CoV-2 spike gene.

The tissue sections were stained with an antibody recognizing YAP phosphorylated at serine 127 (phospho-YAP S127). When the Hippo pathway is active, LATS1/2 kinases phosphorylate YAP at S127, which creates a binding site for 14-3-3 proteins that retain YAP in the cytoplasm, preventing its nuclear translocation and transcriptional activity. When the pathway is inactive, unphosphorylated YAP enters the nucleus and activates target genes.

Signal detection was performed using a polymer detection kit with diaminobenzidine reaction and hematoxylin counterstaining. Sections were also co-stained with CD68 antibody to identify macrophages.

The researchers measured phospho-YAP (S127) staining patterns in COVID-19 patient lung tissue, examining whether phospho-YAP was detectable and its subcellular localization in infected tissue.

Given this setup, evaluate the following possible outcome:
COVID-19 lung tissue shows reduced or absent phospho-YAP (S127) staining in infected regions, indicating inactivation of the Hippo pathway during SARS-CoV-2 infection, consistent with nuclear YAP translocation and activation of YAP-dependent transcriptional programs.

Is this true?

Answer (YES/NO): NO